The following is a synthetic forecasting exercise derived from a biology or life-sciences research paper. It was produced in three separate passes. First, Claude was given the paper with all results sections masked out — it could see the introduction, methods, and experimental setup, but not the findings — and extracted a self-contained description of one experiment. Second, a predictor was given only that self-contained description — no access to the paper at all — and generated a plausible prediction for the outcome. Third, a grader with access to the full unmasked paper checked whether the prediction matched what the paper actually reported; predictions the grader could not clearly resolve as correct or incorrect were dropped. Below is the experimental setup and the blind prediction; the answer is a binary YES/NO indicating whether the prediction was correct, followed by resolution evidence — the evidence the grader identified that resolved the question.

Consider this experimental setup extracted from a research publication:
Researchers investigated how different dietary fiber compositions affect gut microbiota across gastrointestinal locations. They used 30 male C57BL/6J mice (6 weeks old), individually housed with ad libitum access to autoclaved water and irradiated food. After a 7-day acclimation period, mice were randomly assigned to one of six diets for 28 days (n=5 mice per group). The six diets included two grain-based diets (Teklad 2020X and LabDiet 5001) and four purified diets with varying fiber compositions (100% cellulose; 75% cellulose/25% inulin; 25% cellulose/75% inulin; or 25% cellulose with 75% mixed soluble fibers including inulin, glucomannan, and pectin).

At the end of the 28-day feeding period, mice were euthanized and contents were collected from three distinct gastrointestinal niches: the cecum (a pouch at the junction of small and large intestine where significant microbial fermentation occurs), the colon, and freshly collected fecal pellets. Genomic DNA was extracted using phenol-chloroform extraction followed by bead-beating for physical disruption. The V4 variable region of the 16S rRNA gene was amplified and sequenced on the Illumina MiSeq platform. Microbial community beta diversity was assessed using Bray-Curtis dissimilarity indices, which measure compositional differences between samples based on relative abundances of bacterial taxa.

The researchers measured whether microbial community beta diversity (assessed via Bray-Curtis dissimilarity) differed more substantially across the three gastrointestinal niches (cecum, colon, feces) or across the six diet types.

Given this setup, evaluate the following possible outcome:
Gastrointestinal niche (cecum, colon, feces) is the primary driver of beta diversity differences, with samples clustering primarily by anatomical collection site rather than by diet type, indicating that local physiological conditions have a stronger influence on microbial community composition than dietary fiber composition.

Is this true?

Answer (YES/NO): YES